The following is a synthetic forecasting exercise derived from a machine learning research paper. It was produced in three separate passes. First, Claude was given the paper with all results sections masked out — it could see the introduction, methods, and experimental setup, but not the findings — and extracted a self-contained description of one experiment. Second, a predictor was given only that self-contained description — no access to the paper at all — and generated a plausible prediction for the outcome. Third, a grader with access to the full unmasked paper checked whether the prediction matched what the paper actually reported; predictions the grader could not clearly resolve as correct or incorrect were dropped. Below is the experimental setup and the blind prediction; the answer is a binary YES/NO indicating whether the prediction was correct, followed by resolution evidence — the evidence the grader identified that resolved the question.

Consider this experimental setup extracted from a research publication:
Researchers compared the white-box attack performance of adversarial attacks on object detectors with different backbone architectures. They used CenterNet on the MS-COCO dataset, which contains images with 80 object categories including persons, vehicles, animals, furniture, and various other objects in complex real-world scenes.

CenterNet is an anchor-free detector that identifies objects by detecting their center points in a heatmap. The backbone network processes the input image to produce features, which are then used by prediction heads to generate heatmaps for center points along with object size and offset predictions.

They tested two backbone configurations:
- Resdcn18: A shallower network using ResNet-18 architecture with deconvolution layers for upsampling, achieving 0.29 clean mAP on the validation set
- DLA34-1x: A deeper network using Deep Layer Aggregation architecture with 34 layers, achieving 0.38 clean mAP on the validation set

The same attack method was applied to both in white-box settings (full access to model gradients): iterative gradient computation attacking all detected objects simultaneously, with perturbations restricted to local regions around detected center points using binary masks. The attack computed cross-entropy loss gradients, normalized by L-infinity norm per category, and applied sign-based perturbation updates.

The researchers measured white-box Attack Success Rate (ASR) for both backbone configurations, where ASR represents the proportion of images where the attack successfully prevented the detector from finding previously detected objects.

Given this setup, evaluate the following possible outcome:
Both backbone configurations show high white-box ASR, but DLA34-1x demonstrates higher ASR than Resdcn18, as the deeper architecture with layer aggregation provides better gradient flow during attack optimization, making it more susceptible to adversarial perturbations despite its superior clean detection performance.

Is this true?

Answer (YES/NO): NO